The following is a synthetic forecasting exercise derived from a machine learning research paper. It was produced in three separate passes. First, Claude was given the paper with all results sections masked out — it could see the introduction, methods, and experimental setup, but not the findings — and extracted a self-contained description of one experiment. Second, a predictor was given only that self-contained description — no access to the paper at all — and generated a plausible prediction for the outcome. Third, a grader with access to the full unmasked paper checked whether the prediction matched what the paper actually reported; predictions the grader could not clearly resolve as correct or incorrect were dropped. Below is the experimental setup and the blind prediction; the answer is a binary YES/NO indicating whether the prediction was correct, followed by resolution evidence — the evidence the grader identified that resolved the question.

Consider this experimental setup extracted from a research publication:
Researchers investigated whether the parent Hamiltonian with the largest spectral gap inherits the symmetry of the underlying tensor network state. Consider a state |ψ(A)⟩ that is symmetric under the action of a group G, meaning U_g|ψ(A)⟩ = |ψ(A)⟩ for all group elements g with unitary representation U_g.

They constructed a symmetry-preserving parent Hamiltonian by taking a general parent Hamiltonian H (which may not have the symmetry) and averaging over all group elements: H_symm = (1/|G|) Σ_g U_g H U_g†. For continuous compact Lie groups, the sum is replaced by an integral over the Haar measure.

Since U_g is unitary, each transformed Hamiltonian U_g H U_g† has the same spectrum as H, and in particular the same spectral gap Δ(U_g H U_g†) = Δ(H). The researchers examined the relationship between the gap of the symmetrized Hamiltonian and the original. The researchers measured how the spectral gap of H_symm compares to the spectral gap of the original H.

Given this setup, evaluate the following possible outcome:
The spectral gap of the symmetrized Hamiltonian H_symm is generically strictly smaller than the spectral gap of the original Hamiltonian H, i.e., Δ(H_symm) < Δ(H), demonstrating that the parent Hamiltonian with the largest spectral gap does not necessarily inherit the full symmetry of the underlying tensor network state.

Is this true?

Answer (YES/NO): NO